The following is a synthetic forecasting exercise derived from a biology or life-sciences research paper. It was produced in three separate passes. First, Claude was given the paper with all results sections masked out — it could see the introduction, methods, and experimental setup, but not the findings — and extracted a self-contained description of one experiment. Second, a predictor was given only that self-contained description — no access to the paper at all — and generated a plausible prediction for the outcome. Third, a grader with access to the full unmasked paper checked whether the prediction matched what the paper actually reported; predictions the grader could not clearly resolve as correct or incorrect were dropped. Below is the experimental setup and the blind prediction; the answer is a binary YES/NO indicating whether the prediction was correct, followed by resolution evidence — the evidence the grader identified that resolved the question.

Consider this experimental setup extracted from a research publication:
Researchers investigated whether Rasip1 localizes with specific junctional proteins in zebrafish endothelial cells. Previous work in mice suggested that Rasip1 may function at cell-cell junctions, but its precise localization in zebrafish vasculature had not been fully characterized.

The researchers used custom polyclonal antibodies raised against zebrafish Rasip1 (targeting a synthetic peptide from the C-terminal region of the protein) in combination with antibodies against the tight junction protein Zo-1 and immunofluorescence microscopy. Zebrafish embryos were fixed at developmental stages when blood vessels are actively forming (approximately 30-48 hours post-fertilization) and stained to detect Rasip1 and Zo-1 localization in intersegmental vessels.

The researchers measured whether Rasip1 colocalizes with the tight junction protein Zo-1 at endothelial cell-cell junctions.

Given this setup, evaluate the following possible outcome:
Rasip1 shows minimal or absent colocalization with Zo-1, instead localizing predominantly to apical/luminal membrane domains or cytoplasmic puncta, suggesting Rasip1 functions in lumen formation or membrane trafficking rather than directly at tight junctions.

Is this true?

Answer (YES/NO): NO